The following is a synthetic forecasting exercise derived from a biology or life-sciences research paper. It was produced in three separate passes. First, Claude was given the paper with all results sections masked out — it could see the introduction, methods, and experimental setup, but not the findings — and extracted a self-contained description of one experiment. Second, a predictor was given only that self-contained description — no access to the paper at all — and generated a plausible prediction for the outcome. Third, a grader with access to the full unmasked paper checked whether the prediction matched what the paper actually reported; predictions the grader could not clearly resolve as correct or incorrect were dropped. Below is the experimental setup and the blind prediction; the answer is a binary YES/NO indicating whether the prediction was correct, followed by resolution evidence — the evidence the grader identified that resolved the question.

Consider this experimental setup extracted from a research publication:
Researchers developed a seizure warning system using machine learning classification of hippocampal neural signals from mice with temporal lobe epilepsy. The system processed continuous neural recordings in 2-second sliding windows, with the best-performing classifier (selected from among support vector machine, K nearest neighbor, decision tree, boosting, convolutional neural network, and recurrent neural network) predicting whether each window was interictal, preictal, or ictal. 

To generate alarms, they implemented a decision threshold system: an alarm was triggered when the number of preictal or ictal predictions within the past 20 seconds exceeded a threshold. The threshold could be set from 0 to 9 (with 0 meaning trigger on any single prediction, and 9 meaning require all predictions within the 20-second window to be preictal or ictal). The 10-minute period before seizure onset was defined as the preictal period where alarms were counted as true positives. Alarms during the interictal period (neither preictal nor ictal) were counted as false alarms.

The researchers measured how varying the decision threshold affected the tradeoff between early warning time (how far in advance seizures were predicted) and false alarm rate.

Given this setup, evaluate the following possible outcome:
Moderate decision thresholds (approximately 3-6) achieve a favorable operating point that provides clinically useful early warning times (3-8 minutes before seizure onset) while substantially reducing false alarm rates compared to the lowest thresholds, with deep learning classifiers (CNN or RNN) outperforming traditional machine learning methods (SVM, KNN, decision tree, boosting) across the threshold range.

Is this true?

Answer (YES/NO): NO